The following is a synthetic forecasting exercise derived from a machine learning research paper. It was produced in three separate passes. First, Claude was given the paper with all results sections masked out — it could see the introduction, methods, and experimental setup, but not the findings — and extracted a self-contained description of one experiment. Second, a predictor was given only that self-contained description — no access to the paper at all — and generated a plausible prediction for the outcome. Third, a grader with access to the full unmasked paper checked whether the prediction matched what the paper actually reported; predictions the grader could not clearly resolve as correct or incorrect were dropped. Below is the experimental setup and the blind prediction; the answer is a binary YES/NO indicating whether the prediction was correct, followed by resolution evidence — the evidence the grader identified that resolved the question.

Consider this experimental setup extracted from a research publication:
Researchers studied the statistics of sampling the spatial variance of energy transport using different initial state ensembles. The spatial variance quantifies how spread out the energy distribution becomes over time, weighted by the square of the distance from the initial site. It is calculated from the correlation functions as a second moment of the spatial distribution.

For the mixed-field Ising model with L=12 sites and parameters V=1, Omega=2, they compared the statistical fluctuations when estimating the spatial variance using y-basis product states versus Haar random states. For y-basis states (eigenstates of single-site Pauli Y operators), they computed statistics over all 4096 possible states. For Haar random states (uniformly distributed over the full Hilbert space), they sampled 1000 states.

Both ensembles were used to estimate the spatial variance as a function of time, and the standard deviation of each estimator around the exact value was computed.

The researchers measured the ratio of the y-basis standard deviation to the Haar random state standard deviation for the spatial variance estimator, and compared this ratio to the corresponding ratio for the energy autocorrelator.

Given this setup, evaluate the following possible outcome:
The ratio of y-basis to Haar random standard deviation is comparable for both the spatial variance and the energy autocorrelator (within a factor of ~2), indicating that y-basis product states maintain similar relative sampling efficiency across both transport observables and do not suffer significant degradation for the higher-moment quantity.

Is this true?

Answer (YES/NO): YES